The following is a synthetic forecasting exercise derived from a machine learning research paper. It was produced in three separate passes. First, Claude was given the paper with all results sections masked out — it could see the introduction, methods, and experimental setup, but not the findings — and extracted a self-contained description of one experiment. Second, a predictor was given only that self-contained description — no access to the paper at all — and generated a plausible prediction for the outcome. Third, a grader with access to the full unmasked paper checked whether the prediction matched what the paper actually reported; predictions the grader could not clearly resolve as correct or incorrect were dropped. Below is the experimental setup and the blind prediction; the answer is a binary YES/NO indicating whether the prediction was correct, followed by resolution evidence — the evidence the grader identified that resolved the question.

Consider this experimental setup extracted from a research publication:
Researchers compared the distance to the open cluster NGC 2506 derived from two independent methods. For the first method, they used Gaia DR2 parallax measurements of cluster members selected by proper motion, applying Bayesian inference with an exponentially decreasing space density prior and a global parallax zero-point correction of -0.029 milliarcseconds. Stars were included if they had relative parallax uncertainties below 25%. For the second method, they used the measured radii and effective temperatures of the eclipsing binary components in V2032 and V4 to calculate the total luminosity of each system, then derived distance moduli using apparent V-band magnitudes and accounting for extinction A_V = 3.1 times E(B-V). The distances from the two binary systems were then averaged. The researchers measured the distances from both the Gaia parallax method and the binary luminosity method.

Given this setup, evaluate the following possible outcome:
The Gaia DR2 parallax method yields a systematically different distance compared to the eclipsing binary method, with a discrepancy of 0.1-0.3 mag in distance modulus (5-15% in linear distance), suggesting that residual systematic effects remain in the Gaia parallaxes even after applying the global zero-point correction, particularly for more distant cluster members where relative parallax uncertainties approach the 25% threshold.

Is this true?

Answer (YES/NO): NO